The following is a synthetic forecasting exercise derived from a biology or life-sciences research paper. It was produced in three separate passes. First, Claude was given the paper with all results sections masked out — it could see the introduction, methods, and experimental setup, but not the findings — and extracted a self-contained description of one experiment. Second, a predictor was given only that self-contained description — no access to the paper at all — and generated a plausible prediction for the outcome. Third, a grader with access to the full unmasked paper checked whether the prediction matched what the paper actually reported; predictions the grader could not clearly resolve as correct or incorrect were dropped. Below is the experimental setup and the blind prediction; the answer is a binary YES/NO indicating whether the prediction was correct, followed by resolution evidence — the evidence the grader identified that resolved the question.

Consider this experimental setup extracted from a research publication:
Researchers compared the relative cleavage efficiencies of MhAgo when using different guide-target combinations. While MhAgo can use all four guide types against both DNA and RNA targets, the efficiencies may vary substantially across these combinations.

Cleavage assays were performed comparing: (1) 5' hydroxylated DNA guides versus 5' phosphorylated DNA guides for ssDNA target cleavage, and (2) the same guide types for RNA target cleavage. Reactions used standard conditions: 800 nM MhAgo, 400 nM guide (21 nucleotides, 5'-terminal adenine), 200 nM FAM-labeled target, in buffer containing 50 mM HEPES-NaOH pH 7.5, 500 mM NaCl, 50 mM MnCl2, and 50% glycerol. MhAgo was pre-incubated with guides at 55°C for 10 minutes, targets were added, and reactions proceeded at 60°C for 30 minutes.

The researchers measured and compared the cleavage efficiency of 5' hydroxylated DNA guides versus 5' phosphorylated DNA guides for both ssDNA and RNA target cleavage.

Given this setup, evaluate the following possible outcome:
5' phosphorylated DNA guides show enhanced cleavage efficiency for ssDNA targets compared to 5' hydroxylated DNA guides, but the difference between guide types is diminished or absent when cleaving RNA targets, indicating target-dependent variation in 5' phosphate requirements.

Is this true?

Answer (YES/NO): YES